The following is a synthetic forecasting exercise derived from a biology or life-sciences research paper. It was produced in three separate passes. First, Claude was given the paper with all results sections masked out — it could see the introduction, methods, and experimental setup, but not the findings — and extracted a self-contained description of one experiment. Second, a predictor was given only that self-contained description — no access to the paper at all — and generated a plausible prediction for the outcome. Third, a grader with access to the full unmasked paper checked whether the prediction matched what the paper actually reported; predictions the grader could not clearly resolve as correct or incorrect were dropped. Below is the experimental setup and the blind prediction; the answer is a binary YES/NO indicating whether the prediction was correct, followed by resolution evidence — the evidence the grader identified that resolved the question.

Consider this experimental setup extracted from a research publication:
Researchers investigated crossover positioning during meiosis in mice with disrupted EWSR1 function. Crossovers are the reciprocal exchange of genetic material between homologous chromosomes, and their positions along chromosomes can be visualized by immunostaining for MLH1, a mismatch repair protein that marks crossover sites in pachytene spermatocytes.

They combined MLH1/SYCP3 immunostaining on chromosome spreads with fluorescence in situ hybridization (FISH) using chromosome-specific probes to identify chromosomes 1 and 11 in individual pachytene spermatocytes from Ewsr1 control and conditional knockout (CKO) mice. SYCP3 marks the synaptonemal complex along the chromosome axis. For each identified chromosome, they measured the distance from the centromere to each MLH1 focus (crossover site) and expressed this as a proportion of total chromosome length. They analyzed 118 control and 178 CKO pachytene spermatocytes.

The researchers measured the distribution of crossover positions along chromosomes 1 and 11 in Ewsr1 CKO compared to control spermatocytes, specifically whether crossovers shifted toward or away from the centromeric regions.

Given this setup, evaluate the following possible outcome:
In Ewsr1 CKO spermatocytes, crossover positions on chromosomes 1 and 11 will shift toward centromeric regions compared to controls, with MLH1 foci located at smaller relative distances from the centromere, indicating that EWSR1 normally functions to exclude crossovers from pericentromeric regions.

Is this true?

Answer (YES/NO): NO